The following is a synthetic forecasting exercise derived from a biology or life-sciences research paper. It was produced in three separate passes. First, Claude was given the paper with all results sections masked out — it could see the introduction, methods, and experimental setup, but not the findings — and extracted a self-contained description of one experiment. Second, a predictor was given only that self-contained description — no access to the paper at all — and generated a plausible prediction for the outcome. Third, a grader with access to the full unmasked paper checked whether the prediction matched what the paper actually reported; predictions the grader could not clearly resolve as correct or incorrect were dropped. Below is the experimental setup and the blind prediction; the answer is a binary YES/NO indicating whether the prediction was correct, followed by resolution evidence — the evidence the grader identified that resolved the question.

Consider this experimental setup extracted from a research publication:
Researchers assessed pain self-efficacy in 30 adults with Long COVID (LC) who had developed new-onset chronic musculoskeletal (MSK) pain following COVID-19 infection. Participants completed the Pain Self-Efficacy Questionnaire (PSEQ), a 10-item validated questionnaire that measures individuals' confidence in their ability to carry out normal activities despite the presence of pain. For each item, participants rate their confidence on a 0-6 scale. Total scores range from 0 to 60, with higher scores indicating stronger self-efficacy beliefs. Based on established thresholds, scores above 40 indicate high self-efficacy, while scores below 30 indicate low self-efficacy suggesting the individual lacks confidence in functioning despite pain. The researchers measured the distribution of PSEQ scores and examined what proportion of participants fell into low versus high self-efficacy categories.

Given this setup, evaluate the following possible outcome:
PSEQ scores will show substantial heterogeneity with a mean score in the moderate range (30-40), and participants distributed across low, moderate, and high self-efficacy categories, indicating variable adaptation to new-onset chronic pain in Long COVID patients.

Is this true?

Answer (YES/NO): NO